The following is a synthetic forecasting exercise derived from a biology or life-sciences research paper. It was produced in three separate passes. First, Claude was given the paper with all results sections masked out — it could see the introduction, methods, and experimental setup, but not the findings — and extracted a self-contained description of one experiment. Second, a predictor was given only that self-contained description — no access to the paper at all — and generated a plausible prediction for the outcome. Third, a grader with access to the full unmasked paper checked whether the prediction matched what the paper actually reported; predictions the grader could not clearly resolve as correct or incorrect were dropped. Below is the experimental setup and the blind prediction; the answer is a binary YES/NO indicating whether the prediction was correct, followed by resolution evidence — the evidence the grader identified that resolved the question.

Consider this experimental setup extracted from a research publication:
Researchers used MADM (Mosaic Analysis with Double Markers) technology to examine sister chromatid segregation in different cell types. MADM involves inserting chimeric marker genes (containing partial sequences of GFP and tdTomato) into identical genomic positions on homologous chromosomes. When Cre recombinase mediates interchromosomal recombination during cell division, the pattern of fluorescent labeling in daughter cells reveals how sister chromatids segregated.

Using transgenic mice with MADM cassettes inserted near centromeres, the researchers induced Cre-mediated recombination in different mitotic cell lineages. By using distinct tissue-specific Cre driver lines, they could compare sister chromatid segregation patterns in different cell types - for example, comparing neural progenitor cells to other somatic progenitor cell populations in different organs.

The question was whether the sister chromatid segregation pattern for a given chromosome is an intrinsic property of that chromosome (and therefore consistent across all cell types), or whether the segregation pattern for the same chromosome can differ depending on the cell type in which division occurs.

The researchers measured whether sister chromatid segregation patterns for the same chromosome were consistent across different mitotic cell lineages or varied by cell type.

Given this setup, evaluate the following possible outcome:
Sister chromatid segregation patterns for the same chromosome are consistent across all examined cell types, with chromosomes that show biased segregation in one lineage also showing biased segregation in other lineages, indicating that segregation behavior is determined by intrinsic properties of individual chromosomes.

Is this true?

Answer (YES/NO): NO